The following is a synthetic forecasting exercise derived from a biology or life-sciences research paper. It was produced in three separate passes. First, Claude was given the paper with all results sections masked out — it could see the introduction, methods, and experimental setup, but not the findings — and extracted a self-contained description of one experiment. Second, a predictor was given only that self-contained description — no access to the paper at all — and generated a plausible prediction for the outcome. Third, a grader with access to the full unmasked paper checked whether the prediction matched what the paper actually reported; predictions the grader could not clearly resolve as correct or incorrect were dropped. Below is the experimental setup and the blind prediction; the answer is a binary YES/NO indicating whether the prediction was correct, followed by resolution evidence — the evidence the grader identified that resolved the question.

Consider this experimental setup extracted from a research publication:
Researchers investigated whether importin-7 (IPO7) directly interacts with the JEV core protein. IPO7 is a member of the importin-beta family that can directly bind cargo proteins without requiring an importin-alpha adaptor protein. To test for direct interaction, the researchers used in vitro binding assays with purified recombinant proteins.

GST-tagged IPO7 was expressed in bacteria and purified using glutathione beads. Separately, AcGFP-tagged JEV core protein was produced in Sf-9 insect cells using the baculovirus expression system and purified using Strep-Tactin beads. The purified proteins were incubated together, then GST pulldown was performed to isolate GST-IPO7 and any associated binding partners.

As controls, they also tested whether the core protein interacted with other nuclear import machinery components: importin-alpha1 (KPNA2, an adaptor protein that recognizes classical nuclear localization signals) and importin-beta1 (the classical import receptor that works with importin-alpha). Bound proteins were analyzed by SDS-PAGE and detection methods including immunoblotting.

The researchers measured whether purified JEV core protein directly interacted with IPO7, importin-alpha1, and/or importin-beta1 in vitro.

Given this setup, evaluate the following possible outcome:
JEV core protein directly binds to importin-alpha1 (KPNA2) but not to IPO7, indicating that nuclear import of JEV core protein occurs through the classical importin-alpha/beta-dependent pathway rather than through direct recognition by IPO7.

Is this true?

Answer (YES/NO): NO